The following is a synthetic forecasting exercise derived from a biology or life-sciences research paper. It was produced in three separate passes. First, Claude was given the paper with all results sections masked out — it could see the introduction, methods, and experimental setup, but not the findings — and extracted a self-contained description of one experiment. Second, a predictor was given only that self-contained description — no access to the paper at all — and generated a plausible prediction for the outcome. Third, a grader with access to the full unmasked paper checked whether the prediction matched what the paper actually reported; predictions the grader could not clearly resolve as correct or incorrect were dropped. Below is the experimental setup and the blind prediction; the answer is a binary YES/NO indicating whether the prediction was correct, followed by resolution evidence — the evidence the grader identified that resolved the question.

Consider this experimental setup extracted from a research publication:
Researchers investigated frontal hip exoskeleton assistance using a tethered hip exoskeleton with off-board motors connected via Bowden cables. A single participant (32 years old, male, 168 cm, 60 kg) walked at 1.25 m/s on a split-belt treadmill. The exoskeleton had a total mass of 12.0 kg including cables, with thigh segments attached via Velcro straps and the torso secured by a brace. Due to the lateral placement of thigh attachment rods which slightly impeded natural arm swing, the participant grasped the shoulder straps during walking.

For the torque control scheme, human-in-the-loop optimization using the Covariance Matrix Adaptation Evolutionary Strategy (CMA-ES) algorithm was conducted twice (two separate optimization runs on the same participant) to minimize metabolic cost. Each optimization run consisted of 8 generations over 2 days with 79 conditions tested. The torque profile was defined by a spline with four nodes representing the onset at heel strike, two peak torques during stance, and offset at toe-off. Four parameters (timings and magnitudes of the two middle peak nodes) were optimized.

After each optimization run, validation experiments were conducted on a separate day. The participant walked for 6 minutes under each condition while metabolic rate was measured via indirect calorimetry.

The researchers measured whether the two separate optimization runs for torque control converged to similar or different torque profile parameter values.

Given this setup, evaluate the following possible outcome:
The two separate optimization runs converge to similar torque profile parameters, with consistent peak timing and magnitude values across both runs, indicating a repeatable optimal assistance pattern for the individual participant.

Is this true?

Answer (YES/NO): NO